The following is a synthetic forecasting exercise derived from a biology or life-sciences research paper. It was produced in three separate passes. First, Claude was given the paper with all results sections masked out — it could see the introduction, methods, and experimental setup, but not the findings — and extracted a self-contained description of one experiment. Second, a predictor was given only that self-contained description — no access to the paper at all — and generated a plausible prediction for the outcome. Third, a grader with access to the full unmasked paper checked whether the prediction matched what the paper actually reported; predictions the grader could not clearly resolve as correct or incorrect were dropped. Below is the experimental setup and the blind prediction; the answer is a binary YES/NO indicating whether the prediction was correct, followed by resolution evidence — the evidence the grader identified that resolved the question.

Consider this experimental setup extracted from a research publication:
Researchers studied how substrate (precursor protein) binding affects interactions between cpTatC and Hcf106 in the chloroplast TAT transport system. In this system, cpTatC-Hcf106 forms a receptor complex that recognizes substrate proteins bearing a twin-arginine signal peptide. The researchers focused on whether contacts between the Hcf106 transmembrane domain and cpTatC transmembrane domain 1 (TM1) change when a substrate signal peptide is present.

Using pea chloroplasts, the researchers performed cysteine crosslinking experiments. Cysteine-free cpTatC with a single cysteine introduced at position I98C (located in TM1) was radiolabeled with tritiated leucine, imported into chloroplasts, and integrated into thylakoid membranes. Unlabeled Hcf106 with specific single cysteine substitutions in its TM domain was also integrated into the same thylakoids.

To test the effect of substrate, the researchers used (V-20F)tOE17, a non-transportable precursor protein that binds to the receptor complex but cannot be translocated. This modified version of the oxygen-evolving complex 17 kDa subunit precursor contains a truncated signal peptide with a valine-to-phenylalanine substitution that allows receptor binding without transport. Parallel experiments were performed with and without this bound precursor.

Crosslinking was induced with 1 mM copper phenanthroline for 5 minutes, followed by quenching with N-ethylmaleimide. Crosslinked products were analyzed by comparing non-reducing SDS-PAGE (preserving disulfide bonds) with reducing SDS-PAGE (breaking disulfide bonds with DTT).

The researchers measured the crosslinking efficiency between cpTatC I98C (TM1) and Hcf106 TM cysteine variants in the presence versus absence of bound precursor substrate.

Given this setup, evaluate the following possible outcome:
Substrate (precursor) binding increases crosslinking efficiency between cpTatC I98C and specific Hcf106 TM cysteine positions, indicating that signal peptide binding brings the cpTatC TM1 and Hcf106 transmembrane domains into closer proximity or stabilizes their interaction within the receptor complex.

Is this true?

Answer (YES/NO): NO